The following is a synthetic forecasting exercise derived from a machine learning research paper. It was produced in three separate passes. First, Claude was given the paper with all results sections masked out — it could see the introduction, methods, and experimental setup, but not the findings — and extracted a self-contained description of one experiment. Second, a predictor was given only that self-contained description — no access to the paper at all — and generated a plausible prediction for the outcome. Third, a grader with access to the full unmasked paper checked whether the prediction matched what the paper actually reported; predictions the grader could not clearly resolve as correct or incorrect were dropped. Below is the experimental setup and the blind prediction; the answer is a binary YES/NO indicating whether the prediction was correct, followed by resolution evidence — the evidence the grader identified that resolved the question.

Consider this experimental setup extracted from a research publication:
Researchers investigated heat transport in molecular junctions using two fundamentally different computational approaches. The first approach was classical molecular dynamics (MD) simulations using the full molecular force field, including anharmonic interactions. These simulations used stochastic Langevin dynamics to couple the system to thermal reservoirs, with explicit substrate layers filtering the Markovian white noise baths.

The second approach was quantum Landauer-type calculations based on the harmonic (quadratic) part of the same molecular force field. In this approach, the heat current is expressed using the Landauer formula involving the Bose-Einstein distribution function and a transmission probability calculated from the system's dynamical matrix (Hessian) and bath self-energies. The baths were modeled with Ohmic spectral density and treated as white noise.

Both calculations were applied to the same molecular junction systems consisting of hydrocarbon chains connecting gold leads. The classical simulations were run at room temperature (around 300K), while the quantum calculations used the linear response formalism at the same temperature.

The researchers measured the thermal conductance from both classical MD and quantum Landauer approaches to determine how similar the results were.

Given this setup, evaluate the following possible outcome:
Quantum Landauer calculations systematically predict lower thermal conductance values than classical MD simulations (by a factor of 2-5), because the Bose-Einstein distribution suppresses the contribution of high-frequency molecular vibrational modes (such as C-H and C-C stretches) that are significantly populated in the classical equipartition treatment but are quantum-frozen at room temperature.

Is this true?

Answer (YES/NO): NO